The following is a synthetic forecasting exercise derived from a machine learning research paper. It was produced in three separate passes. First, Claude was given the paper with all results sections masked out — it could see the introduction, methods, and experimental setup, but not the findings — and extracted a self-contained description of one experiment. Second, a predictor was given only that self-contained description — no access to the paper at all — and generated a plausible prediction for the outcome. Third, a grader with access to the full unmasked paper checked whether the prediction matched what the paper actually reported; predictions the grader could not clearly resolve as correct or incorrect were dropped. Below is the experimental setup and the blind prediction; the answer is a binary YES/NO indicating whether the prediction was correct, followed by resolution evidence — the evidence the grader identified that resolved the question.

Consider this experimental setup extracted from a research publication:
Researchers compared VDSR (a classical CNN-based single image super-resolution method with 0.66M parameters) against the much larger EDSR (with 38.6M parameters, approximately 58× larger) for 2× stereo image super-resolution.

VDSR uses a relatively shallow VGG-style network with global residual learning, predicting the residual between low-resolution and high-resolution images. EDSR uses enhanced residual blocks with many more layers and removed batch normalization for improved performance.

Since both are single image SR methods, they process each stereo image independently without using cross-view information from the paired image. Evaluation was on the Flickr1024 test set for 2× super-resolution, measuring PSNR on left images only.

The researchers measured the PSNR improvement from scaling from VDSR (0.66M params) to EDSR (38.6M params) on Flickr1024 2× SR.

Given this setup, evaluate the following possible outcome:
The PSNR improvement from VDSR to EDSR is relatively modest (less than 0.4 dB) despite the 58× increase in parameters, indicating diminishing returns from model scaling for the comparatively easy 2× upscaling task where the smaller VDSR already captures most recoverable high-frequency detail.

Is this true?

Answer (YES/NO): NO